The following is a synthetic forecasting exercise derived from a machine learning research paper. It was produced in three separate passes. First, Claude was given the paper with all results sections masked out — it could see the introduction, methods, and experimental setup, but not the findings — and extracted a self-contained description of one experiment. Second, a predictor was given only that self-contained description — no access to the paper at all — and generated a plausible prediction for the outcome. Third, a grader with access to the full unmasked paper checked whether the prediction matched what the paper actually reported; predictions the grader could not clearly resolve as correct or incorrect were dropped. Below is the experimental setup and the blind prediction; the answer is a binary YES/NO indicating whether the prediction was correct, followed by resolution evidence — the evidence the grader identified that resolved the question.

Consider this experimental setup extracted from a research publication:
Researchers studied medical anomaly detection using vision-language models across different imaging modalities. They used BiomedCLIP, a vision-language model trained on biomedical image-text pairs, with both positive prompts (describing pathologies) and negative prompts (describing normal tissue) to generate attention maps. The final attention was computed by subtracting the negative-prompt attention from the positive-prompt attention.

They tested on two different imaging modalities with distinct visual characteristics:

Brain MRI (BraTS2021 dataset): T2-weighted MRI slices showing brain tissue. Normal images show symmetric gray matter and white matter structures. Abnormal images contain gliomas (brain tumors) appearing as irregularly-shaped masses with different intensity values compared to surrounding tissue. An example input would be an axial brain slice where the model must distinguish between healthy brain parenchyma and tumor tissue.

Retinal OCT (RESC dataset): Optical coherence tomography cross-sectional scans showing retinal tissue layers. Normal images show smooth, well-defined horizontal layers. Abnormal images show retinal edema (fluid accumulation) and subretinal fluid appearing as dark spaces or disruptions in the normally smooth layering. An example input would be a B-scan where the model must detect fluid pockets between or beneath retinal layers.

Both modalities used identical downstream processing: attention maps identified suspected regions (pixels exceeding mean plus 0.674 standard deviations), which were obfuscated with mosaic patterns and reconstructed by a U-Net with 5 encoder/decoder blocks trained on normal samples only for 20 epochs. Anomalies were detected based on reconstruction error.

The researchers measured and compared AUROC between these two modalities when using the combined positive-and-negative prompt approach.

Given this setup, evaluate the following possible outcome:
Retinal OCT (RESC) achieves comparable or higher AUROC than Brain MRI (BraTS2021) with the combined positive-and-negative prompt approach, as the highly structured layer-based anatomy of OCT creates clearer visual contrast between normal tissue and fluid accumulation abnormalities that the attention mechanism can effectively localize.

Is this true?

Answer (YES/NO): YES